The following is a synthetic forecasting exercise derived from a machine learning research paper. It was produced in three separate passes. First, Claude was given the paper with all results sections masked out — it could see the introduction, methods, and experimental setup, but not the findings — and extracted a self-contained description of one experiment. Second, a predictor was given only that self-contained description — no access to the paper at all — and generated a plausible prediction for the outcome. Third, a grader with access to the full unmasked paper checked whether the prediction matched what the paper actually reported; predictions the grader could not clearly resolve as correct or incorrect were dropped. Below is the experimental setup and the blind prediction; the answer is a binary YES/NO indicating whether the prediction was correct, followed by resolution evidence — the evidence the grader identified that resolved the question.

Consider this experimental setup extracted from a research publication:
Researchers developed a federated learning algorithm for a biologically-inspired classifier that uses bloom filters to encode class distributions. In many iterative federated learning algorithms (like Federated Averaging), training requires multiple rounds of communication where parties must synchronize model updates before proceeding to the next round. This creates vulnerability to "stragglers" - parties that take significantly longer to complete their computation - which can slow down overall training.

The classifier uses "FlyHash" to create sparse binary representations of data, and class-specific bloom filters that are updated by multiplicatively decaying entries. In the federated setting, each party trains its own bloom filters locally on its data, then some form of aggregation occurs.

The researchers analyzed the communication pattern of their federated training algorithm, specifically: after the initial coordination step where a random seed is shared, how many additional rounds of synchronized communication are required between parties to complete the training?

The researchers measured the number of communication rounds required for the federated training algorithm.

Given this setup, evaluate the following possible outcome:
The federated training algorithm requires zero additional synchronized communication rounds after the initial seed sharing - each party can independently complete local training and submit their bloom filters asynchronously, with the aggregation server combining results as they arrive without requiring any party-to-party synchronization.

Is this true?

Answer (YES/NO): NO